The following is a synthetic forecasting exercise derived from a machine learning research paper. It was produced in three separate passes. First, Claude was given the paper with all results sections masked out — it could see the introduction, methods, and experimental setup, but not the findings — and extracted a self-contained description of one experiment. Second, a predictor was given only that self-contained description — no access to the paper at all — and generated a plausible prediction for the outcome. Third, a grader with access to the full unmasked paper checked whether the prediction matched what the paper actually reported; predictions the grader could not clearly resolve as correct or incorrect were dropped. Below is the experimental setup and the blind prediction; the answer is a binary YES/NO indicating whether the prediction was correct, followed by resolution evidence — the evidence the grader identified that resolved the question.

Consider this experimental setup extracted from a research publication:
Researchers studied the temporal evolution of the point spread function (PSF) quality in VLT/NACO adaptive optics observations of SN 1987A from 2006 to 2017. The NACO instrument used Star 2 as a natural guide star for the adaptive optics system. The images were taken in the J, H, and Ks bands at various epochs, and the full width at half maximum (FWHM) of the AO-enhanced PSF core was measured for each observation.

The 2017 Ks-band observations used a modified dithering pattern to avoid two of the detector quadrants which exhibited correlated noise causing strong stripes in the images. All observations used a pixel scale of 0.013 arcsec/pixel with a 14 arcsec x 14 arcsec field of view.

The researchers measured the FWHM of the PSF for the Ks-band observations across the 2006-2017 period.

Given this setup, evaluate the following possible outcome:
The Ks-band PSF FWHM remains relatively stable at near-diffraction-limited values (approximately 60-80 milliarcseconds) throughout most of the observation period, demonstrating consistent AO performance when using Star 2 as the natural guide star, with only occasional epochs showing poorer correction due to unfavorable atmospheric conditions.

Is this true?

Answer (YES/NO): NO